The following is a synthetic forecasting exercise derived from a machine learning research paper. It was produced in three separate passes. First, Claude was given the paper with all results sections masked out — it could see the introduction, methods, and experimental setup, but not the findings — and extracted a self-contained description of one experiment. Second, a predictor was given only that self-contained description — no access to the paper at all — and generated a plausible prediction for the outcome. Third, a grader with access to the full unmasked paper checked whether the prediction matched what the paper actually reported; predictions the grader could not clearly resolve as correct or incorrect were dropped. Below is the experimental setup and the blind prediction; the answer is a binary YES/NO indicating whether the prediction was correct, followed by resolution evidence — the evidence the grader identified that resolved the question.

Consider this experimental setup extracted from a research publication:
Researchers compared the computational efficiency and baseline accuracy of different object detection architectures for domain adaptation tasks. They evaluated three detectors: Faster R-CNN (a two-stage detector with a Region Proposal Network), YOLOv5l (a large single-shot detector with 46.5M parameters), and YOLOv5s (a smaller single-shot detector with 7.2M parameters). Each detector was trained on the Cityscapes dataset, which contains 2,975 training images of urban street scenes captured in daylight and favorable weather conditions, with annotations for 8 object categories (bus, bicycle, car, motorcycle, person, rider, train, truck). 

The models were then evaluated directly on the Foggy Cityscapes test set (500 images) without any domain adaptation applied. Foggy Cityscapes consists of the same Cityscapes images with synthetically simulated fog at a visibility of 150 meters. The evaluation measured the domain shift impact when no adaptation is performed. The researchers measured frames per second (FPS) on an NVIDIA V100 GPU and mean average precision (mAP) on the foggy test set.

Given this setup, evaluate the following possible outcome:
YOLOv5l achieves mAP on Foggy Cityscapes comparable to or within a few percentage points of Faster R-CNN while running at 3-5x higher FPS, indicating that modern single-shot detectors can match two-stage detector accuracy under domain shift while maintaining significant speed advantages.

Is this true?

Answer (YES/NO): NO